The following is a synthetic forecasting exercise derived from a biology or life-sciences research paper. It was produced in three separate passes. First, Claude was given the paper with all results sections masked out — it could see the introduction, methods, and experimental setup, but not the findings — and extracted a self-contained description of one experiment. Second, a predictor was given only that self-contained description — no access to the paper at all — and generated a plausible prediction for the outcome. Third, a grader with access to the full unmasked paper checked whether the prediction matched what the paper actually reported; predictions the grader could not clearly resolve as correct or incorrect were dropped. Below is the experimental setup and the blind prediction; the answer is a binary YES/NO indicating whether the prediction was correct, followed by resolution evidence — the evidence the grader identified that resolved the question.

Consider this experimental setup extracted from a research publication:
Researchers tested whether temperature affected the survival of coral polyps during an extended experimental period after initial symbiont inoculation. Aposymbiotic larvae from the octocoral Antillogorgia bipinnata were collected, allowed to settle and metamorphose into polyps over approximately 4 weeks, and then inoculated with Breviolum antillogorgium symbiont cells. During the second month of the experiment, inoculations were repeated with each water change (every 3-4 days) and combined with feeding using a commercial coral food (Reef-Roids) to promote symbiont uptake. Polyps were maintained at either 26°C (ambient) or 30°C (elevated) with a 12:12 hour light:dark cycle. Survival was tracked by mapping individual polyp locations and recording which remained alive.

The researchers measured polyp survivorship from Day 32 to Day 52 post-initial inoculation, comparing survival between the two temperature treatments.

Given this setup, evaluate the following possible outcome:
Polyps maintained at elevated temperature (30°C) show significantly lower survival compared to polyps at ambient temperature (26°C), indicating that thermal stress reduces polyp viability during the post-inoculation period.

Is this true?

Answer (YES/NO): YES